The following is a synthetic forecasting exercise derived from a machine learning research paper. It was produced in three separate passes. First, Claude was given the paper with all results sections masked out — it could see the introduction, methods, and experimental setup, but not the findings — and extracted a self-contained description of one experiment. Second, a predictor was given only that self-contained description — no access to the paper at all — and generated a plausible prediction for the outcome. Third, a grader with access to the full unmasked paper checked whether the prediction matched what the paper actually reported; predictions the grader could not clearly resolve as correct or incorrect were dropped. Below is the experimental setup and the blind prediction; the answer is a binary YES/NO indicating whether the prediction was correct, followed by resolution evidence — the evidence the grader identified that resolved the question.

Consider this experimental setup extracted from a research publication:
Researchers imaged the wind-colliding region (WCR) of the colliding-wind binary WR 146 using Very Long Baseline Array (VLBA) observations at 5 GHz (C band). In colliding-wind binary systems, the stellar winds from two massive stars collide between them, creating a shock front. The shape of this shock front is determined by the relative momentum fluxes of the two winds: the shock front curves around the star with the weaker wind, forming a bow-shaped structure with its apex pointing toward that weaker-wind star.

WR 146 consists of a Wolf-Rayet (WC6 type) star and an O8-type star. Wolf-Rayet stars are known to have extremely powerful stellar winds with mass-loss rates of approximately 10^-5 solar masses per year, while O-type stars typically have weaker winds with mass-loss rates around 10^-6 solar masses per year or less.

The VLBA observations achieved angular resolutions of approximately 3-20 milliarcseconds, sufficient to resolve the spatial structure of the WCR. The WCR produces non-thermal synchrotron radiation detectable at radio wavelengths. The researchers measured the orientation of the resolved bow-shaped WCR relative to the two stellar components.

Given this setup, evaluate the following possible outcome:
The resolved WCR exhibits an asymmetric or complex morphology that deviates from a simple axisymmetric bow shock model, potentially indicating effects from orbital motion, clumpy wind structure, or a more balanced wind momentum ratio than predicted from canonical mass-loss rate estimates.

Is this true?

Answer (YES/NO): NO